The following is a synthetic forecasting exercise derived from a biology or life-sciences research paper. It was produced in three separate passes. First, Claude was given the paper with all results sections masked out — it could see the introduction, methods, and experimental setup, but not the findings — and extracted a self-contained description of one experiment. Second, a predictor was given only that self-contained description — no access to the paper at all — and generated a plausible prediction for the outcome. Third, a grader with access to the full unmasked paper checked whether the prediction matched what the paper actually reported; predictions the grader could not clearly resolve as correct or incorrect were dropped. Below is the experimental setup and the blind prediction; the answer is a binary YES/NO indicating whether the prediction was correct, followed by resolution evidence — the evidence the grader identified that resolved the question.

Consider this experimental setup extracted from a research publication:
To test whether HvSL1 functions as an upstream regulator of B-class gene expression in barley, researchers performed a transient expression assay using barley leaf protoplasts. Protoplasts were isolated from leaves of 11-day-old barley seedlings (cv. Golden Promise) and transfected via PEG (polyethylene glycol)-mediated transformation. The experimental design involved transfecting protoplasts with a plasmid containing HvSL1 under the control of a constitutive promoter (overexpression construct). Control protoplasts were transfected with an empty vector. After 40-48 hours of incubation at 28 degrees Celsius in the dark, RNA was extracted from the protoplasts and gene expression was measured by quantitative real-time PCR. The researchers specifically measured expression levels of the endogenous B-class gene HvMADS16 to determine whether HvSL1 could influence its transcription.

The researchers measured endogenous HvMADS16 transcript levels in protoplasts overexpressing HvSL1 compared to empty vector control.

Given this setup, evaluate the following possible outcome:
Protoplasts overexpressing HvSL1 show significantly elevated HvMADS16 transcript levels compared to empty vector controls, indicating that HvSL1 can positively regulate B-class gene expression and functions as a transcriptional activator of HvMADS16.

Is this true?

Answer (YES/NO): YES